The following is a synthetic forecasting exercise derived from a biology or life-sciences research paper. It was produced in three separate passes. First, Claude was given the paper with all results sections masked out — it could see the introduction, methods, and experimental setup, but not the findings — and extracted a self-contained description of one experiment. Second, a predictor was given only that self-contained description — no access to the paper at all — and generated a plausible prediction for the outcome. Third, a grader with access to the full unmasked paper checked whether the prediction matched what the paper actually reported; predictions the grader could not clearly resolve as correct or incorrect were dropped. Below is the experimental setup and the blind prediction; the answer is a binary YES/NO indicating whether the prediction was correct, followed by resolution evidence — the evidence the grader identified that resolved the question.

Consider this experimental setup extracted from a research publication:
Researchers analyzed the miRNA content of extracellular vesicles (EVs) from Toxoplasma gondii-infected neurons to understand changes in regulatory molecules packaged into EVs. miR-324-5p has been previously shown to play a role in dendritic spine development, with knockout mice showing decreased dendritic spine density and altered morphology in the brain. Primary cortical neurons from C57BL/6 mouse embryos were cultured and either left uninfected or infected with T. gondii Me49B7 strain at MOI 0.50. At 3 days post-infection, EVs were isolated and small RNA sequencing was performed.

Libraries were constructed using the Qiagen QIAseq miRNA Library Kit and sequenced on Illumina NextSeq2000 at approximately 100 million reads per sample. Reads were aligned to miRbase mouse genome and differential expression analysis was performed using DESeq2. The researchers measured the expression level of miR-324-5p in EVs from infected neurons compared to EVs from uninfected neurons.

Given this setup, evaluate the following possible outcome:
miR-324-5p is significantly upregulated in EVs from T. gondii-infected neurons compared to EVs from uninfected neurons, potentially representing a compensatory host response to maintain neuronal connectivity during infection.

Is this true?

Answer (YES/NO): NO